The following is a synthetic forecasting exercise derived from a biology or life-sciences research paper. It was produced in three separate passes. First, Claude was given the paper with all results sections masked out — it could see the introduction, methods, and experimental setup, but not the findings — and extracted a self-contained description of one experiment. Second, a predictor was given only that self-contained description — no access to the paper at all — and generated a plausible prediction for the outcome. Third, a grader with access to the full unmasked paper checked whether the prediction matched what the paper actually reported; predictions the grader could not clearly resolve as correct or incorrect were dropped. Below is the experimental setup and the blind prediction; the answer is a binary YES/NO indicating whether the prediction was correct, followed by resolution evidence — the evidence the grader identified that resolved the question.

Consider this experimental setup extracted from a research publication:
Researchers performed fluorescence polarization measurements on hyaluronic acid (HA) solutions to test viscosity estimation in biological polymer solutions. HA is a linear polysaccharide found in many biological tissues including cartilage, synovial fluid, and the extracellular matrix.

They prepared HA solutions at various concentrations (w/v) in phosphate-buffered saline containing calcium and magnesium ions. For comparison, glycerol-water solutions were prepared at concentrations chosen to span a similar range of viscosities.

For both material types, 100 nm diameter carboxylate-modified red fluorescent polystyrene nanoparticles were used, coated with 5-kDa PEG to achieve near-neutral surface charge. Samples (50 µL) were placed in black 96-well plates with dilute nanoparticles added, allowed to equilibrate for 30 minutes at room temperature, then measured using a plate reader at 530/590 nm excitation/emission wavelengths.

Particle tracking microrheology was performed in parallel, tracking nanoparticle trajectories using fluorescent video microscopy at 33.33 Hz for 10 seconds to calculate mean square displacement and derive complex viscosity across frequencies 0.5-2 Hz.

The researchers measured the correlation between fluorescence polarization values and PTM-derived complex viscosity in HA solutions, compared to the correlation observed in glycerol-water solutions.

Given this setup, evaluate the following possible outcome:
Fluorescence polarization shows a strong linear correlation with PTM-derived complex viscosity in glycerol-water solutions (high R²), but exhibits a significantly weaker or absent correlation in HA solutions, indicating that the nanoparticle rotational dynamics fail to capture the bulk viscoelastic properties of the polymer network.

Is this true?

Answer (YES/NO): NO